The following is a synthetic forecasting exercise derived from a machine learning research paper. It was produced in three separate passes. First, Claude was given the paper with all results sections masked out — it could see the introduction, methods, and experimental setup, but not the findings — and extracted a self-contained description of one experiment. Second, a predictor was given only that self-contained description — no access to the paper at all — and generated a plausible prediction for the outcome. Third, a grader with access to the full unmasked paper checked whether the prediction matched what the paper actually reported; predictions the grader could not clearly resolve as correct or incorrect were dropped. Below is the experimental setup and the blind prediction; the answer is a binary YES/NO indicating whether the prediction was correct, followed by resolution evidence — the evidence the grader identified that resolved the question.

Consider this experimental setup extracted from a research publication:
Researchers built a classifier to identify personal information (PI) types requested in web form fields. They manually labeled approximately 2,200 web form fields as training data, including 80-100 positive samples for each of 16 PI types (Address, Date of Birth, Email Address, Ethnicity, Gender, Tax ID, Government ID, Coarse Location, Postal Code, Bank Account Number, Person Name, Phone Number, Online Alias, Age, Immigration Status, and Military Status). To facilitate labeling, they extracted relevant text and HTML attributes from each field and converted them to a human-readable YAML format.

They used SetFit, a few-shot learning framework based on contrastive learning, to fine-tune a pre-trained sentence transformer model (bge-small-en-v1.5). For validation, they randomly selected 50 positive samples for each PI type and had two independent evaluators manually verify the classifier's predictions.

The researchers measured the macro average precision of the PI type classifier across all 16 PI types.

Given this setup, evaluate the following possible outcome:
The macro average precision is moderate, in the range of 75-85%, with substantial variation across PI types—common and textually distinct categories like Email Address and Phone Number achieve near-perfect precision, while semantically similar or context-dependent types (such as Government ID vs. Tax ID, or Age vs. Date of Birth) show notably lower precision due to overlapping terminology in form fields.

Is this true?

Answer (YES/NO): NO